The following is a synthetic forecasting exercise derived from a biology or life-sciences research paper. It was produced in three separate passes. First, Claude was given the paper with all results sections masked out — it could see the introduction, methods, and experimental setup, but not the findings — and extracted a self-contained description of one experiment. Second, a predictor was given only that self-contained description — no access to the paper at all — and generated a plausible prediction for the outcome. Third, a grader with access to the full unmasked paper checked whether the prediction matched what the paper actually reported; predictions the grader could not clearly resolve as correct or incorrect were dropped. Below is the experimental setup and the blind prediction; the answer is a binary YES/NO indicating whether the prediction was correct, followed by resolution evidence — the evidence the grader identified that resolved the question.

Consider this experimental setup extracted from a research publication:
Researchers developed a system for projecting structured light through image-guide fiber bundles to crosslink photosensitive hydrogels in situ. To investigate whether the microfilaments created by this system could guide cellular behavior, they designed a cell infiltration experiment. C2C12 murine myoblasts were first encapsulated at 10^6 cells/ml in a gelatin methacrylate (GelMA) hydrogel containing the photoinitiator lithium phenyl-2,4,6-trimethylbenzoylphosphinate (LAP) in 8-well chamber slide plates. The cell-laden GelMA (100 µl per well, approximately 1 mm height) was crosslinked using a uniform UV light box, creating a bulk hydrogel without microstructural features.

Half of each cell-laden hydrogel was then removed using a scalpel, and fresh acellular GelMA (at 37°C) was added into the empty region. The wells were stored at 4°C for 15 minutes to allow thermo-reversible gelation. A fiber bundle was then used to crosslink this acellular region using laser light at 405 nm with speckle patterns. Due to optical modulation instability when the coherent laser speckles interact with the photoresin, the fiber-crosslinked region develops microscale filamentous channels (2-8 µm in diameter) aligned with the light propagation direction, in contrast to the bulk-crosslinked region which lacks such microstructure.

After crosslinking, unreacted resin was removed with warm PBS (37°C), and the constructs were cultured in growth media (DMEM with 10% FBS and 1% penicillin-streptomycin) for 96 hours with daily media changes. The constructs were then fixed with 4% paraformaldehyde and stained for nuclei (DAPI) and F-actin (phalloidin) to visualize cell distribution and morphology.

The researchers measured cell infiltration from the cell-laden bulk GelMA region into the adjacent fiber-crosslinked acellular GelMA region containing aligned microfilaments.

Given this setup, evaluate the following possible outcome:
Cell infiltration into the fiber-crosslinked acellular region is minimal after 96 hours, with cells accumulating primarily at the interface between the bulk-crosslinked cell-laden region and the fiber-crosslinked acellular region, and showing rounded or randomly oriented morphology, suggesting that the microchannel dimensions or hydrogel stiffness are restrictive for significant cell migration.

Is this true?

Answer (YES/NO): NO